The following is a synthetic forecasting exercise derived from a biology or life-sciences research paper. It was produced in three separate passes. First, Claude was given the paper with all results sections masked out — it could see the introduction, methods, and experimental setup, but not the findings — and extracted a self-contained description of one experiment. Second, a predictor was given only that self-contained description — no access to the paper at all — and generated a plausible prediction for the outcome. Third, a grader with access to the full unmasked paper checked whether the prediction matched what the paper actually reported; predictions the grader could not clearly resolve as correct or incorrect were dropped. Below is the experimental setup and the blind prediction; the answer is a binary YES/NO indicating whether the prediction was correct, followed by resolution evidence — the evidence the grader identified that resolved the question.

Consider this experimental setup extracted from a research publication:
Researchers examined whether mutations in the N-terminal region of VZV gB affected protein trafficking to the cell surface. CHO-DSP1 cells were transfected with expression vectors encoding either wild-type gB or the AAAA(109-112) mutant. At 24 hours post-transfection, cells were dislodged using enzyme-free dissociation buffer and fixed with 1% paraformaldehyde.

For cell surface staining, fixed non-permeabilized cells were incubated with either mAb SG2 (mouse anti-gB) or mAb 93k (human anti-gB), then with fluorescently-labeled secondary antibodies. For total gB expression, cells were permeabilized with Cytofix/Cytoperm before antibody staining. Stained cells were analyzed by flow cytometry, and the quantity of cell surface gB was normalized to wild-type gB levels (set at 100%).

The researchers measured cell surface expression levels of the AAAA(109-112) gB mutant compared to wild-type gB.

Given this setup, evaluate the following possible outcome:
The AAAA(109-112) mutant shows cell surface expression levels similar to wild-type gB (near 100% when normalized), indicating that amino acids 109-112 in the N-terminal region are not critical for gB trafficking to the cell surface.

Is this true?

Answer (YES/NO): YES